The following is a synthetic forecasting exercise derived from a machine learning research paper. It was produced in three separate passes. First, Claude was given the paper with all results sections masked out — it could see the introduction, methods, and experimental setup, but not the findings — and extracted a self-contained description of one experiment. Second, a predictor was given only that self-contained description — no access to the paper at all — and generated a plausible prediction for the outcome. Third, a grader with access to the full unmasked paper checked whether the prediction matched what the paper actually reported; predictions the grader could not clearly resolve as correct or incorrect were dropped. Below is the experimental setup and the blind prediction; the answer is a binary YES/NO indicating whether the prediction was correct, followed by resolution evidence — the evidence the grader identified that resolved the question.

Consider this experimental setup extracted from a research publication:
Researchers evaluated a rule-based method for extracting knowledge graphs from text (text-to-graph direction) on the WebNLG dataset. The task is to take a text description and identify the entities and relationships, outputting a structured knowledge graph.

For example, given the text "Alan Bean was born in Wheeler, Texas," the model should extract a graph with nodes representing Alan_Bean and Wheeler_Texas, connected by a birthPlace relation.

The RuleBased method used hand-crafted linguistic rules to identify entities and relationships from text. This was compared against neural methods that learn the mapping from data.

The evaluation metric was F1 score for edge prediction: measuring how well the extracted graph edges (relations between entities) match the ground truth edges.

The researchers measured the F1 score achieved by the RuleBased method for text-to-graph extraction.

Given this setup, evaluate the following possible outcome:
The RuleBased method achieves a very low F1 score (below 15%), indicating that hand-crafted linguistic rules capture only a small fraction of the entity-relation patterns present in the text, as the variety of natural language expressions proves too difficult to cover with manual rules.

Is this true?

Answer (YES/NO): NO